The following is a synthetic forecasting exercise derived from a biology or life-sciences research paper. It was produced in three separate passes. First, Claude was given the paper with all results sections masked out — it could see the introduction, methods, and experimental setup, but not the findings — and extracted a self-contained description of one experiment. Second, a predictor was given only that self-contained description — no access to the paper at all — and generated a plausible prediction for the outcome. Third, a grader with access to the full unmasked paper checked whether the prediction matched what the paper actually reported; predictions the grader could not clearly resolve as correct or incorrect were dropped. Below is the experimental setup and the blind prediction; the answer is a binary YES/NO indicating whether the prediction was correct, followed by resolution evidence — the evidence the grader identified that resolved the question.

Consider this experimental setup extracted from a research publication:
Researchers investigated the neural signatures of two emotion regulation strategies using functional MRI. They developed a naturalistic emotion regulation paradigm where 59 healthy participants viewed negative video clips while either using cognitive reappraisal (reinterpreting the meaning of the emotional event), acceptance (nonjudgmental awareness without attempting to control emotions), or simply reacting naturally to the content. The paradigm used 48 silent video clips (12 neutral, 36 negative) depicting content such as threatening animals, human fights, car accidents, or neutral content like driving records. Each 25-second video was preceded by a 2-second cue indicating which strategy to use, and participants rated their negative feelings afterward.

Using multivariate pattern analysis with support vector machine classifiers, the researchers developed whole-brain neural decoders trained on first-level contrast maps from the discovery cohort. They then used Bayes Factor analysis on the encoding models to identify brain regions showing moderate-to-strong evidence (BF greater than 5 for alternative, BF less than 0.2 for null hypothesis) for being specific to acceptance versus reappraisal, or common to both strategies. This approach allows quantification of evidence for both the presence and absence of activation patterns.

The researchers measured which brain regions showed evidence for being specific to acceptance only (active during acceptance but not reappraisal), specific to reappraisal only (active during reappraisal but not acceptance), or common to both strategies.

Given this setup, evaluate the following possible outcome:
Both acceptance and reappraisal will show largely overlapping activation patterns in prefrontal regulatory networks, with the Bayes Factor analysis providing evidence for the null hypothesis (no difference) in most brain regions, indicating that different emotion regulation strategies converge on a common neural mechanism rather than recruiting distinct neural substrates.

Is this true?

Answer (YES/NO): NO